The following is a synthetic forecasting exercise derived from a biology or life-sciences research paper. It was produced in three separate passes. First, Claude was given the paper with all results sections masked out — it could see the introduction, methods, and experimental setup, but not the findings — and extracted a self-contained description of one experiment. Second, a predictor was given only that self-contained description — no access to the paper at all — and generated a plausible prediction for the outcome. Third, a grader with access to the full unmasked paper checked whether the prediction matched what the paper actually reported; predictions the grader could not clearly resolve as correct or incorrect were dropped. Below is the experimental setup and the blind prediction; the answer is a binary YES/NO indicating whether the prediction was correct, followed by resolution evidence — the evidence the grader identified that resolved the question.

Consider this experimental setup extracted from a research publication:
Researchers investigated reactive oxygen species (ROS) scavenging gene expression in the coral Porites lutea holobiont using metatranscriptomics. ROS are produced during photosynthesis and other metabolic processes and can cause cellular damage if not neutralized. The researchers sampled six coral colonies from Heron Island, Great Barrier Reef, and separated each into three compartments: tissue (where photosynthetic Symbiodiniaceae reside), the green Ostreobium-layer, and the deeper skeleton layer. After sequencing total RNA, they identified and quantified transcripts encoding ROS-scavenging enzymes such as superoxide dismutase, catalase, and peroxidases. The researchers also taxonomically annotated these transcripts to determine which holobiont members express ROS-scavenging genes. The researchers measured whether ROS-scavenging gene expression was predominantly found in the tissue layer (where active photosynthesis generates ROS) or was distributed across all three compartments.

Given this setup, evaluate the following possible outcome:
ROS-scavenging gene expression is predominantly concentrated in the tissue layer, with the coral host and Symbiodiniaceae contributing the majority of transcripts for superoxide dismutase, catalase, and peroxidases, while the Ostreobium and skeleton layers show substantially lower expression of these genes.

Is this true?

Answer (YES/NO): NO